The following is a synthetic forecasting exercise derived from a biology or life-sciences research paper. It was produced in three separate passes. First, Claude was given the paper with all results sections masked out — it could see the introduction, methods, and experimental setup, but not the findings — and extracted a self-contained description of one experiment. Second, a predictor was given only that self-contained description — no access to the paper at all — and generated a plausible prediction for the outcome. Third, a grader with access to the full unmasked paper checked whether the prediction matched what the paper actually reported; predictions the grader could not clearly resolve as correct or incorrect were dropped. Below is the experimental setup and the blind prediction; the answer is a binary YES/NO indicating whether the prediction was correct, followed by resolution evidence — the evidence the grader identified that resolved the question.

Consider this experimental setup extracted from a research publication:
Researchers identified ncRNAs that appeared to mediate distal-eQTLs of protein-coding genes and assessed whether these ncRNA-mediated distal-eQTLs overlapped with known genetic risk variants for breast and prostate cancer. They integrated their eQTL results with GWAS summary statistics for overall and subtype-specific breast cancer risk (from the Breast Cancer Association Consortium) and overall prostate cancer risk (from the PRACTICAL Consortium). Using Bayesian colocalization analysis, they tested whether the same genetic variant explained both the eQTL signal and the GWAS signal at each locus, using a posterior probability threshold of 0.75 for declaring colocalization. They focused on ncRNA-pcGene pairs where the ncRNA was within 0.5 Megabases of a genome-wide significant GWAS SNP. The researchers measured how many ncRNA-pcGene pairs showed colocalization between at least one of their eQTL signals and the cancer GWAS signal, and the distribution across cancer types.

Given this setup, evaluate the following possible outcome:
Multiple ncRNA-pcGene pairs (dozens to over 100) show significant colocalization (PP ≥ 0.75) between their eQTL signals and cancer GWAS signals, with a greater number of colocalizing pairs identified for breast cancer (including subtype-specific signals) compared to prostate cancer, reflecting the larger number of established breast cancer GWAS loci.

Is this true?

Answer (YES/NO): YES